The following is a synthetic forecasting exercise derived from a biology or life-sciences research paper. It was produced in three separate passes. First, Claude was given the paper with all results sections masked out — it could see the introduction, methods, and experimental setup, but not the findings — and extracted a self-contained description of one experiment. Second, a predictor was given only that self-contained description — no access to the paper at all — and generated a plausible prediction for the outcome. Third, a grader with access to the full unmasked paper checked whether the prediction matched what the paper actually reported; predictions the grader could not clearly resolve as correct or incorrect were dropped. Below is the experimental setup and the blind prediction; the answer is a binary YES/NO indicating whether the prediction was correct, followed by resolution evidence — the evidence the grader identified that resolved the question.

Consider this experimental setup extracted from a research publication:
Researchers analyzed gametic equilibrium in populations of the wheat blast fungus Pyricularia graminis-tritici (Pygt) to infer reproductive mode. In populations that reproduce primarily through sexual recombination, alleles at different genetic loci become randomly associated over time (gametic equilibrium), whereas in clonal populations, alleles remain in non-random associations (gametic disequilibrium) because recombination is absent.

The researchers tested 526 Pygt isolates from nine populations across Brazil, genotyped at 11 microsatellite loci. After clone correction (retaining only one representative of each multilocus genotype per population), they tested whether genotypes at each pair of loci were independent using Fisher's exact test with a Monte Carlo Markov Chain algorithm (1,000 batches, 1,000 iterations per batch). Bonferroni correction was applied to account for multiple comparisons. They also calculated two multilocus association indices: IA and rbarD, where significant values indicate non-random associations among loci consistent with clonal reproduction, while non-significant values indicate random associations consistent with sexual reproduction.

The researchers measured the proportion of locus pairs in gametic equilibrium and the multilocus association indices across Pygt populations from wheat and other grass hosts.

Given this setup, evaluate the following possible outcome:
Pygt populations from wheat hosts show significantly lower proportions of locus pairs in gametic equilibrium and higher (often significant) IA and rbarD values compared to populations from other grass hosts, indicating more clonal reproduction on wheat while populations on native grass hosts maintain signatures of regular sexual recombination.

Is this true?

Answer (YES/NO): NO